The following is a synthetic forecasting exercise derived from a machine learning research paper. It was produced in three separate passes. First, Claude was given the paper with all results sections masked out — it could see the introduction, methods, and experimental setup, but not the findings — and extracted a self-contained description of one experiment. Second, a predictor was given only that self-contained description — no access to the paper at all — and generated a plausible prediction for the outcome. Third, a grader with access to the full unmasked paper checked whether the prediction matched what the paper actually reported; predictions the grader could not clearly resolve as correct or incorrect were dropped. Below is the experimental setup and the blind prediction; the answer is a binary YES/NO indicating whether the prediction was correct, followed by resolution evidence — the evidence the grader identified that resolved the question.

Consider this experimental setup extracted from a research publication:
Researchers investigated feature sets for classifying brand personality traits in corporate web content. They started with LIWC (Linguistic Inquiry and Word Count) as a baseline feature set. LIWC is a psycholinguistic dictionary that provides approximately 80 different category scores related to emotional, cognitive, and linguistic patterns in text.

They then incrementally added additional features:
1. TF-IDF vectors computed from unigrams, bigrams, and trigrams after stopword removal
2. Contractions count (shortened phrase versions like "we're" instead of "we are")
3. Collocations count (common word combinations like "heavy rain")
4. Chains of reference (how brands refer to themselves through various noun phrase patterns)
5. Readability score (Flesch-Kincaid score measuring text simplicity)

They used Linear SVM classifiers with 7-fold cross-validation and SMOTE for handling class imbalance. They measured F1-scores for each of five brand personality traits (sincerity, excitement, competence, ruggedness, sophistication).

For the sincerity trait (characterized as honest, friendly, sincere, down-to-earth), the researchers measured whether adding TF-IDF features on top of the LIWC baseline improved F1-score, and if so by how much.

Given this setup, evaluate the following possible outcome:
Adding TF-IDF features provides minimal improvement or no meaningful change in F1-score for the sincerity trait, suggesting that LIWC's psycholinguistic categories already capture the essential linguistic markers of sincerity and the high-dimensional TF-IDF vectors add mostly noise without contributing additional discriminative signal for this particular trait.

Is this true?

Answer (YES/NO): NO